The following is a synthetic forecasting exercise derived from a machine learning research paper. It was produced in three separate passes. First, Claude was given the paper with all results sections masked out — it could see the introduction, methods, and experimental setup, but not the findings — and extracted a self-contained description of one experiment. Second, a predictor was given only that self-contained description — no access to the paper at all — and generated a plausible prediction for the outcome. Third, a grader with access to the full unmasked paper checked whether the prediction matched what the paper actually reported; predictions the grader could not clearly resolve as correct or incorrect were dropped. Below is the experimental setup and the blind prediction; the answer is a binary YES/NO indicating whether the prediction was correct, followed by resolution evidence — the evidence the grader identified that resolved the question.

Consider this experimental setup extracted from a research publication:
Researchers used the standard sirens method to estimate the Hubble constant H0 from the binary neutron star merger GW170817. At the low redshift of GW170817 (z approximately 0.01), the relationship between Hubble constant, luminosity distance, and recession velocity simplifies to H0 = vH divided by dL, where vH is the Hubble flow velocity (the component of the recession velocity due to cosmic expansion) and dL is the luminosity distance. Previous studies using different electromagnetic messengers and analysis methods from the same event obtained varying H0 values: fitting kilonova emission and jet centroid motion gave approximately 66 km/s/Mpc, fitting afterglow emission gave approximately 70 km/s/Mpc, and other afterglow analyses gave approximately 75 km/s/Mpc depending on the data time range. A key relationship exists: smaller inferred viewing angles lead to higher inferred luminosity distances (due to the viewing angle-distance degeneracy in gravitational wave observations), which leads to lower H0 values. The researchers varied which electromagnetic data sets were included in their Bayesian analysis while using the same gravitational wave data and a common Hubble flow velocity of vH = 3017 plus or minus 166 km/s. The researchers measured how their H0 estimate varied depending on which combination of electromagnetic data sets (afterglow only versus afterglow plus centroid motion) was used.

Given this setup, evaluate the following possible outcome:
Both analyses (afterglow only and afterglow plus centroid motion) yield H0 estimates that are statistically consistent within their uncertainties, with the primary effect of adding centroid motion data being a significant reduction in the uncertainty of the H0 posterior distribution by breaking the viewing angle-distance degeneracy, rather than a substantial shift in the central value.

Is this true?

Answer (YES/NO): NO